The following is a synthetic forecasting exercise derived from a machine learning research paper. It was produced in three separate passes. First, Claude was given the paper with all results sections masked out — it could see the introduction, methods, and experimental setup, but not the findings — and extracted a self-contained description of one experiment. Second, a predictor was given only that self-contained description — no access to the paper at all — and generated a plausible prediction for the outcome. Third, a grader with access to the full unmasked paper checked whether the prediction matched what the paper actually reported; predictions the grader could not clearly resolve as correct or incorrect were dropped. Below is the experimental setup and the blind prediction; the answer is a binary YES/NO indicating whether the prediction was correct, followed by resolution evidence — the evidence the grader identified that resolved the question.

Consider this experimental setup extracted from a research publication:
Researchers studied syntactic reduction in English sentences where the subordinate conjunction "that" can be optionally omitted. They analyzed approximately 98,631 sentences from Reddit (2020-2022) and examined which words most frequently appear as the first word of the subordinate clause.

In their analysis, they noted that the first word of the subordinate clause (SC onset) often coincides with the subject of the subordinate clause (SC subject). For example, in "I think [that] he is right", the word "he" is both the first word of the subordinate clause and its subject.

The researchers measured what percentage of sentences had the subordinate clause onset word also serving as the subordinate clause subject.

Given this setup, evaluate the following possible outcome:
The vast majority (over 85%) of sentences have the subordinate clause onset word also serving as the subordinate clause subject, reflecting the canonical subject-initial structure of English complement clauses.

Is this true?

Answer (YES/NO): NO